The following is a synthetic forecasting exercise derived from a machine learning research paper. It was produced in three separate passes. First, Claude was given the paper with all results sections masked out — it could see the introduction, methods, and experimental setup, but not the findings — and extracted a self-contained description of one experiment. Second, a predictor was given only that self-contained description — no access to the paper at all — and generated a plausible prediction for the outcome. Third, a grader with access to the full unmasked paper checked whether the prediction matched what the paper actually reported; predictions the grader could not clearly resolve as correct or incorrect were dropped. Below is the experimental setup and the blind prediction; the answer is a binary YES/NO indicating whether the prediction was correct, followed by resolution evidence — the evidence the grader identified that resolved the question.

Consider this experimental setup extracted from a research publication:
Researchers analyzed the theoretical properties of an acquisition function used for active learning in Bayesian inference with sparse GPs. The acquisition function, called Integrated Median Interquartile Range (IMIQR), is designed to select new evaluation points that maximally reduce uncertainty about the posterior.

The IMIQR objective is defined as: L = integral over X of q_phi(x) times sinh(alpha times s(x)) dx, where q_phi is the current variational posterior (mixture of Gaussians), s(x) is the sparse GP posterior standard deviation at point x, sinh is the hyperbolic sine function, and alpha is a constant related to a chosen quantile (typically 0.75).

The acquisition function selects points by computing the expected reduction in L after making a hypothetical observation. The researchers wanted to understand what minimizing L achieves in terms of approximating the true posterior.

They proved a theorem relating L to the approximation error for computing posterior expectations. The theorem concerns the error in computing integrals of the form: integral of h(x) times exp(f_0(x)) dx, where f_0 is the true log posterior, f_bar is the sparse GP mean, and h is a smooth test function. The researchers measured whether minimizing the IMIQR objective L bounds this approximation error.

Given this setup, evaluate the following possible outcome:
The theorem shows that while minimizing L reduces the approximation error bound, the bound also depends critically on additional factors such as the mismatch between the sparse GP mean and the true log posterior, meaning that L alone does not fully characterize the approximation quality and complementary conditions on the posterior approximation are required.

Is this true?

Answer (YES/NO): NO